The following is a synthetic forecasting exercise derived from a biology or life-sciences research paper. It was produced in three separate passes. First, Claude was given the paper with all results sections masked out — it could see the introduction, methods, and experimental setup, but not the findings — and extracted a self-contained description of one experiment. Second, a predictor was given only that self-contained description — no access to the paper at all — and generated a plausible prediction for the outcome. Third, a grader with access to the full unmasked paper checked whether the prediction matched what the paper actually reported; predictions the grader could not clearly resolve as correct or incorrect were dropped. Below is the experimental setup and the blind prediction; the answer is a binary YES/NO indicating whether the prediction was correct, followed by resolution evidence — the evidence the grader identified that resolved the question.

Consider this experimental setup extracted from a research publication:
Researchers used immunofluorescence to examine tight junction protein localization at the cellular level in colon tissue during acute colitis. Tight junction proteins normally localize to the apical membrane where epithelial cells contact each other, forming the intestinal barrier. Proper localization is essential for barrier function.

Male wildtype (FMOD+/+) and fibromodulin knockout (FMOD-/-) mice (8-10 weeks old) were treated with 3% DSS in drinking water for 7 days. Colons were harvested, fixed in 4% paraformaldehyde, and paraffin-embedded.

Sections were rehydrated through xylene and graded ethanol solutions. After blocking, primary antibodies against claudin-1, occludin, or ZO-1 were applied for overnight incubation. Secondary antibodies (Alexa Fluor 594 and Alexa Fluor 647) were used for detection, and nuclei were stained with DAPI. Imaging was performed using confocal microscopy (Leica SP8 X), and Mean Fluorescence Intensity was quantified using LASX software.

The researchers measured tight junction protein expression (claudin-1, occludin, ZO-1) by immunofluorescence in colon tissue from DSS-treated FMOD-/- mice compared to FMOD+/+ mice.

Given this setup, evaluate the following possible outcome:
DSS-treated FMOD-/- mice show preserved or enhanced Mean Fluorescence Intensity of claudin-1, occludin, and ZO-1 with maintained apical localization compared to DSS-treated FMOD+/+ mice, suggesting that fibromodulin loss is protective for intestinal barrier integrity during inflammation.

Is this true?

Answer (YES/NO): NO